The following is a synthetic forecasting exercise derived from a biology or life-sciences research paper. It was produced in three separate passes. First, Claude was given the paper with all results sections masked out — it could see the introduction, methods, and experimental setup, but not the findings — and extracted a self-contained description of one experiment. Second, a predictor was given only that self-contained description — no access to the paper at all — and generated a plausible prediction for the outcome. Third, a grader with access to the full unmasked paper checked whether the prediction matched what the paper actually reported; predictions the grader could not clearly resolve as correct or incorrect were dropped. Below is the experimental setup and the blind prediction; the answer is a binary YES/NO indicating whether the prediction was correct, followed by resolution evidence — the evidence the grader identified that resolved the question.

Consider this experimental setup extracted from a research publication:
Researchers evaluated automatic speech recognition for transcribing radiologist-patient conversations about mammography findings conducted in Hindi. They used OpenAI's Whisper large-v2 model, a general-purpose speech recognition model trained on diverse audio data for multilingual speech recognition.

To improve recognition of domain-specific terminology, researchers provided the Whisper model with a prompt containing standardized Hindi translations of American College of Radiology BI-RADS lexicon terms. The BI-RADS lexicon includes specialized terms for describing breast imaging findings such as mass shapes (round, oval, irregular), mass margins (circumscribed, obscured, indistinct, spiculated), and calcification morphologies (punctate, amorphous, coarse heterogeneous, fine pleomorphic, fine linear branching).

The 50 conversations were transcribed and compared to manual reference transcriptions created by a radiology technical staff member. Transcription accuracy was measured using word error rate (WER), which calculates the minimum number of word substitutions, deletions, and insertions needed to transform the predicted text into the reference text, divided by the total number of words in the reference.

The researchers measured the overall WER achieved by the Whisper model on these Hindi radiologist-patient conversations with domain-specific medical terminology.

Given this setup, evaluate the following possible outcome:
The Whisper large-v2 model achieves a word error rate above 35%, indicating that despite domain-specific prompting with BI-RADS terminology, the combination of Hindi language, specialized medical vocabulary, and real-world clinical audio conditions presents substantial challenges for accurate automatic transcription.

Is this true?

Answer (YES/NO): YES